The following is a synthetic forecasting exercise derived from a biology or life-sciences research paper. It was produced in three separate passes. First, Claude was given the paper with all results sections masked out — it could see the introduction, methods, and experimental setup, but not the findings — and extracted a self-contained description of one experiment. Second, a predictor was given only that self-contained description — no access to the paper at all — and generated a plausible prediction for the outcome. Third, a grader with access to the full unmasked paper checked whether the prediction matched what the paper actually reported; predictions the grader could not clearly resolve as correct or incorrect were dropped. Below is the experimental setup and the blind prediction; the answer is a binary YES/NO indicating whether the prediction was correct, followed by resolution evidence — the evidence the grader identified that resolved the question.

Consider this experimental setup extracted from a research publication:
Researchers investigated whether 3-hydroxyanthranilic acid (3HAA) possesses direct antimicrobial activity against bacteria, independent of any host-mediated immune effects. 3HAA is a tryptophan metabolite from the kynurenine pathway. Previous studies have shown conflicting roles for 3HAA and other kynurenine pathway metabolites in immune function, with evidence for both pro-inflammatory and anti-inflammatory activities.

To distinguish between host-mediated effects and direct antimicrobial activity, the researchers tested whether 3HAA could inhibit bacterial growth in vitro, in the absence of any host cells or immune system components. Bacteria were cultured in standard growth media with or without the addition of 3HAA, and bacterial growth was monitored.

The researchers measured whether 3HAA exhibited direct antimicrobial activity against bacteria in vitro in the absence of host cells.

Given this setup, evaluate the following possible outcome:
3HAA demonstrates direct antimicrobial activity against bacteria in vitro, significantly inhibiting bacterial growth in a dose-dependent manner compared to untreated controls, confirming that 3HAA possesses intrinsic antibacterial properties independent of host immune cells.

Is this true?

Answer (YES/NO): YES